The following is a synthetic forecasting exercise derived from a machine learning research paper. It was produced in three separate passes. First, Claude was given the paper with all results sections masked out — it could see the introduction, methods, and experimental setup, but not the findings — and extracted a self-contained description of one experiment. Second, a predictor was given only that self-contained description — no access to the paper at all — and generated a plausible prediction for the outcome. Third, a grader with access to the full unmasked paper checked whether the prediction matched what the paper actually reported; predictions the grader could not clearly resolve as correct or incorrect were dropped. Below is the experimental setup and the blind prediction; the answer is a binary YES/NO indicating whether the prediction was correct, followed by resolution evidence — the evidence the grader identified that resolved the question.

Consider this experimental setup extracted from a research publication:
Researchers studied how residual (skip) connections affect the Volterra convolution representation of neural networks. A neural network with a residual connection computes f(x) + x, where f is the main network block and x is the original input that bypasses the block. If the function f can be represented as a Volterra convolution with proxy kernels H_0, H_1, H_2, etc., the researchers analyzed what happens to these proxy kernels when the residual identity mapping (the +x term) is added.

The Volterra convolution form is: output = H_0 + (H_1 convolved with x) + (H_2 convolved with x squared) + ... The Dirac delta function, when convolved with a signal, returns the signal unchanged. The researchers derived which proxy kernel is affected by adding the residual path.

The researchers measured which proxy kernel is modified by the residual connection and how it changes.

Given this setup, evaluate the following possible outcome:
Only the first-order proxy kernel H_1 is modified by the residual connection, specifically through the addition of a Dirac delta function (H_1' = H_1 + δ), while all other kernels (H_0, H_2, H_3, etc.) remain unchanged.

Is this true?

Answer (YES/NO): YES